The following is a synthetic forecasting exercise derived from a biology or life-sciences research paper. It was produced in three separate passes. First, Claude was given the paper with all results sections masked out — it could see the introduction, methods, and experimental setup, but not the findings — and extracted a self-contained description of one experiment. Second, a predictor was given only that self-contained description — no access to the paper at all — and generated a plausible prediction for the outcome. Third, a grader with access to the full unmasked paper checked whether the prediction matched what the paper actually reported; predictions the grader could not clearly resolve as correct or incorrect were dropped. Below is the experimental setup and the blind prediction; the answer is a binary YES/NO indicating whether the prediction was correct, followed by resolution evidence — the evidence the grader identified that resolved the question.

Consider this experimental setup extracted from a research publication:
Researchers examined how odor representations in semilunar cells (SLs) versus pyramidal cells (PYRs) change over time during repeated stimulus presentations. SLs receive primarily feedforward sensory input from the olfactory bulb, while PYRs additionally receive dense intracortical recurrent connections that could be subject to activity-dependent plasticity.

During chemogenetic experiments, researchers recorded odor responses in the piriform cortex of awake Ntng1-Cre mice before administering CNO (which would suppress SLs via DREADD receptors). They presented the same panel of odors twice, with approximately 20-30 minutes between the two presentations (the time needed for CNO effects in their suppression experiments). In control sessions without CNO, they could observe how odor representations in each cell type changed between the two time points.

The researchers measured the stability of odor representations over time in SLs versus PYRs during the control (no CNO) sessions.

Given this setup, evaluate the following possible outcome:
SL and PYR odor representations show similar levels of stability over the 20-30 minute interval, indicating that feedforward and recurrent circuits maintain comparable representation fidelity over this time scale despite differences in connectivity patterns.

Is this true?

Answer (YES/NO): NO